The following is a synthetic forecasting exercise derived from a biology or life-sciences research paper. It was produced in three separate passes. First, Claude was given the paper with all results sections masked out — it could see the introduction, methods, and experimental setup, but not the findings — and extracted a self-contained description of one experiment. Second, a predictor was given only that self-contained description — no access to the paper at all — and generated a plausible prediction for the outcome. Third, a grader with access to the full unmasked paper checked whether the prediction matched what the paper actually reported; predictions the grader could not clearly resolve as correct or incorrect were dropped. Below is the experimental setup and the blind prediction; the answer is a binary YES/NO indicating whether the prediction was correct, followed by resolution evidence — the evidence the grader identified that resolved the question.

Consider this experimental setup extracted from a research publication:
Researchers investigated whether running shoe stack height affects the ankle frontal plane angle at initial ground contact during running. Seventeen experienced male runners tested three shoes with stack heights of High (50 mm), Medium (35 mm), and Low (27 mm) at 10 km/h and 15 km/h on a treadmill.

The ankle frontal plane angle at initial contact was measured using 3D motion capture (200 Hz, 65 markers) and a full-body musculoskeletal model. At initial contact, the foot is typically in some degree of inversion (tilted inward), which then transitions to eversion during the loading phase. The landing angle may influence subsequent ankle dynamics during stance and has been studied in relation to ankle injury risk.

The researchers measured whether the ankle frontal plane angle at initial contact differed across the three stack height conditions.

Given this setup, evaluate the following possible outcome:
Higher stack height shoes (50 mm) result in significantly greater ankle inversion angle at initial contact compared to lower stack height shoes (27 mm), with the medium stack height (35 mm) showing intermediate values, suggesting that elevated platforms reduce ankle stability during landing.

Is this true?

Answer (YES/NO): NO